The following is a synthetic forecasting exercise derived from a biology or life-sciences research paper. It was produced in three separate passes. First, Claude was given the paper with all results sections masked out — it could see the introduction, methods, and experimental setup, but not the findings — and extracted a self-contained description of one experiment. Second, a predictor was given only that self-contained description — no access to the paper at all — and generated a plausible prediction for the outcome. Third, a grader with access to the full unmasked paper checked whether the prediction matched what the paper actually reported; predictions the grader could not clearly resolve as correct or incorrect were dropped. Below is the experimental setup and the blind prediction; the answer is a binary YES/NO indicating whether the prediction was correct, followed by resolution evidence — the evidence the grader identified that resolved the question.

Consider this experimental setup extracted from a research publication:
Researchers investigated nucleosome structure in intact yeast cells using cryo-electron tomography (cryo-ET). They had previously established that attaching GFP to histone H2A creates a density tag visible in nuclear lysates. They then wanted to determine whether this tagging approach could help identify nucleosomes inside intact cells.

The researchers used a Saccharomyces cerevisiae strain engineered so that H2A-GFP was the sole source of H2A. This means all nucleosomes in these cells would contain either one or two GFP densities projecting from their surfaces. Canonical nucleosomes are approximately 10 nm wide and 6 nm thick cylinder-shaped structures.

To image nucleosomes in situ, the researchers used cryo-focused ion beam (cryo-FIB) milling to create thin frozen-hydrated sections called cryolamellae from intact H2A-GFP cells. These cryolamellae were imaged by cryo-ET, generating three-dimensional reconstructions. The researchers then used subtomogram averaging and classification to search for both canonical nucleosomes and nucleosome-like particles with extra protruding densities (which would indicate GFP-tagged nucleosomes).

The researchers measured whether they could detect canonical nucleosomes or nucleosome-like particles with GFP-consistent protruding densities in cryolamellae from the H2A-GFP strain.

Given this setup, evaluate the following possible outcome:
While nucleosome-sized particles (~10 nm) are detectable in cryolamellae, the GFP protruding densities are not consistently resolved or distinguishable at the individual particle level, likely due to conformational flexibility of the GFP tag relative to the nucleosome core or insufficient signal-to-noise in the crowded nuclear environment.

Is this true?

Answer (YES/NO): NO